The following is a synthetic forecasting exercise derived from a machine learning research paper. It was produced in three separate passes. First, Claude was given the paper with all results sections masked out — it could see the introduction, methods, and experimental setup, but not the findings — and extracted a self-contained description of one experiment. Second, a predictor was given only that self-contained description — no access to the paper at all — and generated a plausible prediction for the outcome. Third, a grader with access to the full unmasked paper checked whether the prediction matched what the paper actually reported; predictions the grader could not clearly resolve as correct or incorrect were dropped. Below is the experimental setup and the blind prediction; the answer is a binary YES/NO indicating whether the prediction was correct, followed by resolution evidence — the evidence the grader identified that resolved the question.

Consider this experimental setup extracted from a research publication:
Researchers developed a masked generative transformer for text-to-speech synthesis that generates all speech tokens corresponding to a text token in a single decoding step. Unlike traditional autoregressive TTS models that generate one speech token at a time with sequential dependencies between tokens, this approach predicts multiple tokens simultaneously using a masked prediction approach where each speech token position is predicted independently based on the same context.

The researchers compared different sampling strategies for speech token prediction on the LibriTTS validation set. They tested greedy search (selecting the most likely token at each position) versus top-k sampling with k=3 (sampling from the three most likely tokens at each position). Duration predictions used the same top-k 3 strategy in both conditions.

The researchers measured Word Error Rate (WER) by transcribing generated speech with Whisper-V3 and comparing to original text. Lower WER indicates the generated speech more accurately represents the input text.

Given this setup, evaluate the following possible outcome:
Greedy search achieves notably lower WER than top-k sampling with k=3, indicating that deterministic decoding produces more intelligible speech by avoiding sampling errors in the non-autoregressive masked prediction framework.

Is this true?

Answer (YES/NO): YES